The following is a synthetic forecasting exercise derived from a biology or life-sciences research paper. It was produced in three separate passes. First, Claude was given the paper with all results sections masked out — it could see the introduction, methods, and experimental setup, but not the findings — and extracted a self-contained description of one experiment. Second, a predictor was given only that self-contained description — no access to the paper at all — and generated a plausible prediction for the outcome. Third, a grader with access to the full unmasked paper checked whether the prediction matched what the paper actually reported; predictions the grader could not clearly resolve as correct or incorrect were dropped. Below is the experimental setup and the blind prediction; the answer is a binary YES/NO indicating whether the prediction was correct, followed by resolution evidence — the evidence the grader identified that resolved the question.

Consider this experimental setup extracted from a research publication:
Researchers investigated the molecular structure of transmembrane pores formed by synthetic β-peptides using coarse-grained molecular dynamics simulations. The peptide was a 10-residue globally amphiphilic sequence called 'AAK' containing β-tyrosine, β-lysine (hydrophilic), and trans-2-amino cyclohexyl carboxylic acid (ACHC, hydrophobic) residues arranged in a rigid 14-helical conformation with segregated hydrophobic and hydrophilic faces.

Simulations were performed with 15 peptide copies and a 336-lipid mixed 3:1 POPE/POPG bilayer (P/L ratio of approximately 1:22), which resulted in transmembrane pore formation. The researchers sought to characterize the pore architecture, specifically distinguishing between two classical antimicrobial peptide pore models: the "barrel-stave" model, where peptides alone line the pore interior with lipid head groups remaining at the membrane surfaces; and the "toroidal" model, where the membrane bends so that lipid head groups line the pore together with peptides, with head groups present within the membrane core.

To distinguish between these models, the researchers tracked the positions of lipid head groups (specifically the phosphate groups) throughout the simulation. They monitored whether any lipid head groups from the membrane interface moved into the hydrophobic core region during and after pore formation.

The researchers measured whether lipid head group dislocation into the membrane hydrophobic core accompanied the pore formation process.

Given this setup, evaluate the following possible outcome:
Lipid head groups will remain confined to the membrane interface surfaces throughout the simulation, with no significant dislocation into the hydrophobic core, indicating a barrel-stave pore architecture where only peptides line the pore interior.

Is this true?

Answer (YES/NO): NO